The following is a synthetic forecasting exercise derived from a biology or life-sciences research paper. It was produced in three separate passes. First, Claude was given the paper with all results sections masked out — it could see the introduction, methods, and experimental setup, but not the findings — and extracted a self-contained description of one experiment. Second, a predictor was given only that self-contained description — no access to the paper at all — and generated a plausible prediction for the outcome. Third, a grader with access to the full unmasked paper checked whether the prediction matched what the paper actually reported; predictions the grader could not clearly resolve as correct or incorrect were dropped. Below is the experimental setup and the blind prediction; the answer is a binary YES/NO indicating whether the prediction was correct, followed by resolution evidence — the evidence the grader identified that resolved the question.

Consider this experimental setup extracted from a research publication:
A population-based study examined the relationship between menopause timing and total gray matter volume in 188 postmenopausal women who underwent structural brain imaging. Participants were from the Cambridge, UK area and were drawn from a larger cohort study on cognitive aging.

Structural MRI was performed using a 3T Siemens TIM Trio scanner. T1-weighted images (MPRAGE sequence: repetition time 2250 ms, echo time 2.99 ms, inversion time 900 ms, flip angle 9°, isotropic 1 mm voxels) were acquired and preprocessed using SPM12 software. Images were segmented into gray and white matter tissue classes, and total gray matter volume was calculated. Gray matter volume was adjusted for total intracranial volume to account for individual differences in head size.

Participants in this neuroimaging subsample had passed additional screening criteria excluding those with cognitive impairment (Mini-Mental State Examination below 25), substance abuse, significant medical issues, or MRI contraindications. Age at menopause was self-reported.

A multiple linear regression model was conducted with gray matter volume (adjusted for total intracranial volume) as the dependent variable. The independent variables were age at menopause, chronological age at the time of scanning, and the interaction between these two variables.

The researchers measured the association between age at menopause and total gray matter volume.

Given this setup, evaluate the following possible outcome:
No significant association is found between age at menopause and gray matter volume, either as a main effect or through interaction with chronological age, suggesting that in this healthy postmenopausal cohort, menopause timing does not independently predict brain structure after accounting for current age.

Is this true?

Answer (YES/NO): NO